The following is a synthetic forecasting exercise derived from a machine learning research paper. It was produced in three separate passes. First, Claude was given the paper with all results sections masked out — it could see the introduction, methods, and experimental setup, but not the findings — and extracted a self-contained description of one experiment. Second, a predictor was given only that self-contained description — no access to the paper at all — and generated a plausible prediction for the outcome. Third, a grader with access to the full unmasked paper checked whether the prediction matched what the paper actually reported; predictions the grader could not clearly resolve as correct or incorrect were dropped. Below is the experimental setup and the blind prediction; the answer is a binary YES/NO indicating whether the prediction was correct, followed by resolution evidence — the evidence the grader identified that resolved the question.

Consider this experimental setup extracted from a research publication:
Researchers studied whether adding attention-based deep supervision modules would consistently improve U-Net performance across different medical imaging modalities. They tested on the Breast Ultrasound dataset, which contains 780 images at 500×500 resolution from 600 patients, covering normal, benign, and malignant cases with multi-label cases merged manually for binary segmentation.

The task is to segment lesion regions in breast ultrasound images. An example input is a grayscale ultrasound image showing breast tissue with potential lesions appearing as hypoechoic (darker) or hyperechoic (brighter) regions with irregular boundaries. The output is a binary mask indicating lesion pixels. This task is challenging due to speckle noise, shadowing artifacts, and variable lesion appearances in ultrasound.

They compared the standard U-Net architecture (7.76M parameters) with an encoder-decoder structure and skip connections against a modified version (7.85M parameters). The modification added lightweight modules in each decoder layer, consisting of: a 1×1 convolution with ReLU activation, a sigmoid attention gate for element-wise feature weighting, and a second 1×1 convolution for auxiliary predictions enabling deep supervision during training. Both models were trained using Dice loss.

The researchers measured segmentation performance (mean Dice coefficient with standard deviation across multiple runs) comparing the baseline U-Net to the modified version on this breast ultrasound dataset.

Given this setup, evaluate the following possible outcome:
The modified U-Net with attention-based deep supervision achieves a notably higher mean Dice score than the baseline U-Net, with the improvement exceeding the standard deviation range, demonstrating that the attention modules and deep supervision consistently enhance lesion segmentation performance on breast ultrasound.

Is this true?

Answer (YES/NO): NO